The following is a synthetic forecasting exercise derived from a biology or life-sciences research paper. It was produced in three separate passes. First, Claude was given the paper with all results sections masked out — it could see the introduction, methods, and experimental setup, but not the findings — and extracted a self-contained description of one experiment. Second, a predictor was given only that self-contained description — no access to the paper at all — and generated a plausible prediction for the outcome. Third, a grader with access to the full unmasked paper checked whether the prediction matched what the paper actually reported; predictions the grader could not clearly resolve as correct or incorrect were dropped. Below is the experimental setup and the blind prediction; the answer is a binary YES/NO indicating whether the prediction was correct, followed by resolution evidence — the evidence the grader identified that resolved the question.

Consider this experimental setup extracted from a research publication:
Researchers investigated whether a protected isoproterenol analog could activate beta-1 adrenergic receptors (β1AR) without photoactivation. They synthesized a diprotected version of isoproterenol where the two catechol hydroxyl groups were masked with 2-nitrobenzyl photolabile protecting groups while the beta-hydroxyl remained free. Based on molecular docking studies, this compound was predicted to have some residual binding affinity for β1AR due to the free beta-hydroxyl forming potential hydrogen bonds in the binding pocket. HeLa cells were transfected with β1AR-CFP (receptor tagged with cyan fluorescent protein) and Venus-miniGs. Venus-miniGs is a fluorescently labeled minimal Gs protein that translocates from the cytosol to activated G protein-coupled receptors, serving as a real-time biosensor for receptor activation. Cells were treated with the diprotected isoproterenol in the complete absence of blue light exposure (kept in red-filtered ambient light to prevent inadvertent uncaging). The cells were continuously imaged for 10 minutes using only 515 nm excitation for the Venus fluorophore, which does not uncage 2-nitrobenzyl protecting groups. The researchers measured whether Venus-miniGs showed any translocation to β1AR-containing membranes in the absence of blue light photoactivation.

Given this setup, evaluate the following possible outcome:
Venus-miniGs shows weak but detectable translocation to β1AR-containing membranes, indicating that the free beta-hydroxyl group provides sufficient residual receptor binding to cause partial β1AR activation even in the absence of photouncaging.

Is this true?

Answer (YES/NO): YES